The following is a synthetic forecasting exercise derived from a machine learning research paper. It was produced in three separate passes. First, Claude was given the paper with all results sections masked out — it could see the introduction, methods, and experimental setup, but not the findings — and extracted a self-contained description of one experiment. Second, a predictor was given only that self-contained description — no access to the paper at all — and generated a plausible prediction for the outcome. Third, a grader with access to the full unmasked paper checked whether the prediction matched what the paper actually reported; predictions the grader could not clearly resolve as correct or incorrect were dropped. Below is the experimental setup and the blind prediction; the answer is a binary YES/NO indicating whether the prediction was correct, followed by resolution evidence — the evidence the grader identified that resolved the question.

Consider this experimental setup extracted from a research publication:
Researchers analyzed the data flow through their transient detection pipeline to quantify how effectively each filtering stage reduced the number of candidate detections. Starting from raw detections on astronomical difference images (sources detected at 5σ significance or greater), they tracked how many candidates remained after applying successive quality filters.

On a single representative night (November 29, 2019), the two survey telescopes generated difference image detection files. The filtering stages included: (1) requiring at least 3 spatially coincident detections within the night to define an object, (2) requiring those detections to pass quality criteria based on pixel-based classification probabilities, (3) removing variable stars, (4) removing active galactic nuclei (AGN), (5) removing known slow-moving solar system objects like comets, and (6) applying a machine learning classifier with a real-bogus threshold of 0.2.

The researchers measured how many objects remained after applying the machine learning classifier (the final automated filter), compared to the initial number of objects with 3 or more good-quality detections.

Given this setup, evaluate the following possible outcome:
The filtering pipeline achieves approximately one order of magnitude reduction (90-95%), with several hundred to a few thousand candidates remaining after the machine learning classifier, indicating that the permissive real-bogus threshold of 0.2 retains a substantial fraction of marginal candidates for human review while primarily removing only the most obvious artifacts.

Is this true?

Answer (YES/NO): NO